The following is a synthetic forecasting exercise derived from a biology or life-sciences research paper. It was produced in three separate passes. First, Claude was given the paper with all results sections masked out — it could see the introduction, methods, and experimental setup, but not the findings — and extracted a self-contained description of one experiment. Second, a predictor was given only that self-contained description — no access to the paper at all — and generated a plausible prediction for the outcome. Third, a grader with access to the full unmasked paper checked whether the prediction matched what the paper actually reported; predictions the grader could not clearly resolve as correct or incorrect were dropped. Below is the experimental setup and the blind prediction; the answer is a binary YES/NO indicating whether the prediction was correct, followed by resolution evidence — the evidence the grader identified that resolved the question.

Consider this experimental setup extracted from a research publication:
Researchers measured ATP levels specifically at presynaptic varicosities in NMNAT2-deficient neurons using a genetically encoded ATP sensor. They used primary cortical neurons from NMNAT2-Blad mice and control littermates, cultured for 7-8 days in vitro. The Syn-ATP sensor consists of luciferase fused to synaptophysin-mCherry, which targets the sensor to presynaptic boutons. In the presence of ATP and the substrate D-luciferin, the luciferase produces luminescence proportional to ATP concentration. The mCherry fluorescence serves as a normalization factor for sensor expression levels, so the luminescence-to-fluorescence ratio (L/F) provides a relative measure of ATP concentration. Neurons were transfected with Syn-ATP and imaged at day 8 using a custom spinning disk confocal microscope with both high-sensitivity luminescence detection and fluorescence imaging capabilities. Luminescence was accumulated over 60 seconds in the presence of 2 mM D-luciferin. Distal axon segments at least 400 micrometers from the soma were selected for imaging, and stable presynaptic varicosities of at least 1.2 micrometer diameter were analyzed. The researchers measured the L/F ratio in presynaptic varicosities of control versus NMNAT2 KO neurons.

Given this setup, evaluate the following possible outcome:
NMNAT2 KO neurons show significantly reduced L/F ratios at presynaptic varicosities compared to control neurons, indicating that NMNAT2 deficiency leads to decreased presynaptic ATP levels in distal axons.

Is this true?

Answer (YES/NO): YES